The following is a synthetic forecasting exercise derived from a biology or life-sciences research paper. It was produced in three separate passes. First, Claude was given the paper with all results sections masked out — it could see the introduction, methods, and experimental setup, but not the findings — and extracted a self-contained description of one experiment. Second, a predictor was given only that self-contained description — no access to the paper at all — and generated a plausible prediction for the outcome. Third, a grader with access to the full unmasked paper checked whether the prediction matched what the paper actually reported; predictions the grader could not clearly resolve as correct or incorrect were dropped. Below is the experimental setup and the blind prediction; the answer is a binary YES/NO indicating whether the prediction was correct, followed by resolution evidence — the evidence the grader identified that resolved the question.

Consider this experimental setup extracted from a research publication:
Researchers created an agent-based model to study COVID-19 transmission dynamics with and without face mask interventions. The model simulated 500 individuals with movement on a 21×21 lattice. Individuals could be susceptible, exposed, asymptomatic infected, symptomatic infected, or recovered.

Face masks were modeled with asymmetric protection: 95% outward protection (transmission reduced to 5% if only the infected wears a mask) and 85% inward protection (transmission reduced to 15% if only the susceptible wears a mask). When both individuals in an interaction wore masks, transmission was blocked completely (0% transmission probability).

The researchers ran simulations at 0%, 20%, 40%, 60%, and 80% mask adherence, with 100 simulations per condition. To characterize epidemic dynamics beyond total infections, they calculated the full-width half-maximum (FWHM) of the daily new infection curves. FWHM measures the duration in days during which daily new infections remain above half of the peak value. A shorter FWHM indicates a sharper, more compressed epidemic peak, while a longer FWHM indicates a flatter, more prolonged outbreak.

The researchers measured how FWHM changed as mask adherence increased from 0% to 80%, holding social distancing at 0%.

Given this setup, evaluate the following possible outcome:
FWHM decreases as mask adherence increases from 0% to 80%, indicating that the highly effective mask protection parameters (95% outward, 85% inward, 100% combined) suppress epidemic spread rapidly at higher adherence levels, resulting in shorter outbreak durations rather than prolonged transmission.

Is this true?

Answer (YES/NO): NO